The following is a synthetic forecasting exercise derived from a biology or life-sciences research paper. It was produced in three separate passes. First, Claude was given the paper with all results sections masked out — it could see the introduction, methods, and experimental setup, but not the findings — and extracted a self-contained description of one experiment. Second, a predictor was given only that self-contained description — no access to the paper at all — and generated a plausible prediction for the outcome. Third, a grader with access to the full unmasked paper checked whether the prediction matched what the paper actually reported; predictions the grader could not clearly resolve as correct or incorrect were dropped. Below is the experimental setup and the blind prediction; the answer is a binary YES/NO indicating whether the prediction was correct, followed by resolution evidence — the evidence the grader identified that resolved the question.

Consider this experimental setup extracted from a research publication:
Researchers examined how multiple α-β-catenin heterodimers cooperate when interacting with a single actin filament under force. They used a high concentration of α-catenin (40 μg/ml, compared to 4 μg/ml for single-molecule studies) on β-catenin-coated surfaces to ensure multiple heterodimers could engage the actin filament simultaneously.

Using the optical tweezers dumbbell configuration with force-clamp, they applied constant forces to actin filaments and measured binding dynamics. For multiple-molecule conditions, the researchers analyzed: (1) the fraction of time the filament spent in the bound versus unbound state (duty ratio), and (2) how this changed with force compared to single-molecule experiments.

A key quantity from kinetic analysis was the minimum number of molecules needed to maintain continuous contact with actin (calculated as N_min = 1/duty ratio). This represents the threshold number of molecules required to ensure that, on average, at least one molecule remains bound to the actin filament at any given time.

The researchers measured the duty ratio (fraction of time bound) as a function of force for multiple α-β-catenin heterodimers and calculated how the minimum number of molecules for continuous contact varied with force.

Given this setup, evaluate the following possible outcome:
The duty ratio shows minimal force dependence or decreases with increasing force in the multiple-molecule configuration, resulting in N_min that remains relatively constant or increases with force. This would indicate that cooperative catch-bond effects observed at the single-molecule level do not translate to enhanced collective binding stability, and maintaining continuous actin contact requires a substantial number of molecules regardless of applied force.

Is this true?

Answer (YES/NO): NO